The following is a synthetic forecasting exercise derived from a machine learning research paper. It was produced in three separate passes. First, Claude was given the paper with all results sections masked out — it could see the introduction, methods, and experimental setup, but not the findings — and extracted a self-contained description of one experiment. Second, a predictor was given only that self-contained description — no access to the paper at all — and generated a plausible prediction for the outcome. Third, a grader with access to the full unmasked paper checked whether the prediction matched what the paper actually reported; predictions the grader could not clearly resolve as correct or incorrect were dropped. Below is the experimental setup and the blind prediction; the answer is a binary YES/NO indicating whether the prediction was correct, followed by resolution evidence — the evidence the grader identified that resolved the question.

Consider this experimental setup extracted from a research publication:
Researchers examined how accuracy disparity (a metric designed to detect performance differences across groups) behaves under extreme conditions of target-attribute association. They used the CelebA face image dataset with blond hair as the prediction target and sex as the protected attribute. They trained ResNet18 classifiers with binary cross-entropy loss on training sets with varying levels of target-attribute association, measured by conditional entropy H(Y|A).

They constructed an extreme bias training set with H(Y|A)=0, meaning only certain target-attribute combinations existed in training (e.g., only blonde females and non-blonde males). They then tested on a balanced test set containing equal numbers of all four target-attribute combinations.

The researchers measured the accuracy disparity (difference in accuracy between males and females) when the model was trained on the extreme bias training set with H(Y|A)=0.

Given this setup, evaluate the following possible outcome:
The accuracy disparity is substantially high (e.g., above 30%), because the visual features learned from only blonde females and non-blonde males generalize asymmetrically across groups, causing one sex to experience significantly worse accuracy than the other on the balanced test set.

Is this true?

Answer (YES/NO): NO